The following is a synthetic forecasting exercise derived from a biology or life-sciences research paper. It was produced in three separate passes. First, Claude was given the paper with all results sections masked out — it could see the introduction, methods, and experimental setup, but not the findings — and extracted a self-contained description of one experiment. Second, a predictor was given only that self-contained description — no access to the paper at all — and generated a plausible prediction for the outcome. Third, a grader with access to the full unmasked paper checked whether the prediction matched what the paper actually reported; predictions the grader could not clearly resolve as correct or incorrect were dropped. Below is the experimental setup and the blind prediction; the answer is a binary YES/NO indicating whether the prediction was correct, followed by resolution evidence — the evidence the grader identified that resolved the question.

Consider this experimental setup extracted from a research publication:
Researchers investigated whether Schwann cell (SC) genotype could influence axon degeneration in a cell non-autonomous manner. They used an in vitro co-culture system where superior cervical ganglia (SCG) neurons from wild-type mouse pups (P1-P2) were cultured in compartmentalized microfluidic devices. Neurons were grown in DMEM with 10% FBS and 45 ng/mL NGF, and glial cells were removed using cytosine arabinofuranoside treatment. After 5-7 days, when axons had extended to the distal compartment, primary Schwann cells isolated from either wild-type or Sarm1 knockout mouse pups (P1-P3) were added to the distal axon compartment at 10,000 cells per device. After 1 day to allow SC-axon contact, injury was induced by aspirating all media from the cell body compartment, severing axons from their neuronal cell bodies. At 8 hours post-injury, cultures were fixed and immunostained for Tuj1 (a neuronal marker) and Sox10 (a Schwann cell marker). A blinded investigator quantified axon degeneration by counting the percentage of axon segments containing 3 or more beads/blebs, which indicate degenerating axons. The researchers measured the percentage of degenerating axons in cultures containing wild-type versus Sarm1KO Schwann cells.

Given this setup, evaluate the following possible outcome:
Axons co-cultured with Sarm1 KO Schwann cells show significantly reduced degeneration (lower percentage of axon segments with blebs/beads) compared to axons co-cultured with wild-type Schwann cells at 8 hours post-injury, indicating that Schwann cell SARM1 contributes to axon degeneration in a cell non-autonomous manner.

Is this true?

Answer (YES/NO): YES